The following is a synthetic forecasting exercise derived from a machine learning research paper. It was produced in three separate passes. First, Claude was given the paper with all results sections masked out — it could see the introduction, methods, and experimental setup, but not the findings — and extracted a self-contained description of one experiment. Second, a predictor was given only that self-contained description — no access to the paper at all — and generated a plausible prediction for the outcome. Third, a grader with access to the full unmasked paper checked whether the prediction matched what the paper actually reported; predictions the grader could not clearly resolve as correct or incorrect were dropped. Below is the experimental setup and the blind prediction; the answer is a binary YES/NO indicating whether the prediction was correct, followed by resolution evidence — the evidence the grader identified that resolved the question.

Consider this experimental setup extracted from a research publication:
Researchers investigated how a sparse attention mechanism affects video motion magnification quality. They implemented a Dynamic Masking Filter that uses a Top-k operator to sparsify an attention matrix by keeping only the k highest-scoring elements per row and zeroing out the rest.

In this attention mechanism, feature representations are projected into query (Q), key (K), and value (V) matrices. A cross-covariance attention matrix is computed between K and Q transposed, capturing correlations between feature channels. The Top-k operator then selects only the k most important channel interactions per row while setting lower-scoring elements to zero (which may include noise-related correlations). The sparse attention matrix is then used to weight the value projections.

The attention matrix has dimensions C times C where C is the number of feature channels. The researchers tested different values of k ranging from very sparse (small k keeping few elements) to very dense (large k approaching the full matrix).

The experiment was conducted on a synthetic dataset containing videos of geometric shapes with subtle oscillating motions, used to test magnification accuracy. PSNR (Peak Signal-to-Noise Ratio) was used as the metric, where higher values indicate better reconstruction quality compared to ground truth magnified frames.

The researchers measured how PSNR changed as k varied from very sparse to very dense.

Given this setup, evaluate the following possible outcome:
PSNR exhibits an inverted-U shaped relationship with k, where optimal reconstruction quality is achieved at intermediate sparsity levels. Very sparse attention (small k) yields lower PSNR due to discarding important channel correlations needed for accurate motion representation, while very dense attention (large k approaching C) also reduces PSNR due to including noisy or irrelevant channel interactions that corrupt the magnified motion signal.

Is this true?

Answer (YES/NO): YES